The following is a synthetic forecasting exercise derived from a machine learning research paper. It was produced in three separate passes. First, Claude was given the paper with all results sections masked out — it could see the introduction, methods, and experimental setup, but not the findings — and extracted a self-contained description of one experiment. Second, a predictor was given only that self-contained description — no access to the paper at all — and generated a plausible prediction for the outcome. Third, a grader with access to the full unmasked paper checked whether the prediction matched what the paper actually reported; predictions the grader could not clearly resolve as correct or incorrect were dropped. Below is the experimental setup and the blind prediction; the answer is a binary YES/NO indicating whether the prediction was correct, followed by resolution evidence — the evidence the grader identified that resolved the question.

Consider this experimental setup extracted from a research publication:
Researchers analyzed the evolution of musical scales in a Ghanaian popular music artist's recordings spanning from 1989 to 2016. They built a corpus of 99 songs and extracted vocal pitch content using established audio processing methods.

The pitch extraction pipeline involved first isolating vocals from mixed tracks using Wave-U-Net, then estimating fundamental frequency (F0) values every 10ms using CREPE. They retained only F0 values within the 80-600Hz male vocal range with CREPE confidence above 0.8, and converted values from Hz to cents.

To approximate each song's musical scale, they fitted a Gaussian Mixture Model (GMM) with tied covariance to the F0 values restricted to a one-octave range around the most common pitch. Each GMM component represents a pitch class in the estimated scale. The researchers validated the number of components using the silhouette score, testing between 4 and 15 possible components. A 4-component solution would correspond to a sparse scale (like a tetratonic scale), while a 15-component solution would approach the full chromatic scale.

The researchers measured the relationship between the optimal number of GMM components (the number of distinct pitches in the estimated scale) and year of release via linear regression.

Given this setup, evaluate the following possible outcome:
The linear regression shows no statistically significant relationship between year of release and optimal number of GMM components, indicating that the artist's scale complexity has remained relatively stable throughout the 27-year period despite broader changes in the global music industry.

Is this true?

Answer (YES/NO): NO